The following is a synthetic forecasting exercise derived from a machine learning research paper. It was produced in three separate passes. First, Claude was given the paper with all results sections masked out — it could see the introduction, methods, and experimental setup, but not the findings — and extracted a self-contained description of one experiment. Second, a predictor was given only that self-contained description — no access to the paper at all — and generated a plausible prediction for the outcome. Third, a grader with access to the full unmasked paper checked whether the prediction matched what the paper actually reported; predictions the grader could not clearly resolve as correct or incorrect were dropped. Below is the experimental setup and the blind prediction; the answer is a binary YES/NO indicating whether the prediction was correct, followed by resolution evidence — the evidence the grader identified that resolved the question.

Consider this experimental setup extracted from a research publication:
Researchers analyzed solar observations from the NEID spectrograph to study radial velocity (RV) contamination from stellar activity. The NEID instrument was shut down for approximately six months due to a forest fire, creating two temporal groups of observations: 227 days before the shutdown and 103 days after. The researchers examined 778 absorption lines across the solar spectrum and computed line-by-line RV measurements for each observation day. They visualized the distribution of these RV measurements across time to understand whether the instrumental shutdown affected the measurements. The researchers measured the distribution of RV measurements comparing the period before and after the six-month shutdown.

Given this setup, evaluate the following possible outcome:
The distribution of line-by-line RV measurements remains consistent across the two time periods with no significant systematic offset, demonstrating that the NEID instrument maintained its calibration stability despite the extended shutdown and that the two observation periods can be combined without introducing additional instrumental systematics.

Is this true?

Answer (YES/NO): NO